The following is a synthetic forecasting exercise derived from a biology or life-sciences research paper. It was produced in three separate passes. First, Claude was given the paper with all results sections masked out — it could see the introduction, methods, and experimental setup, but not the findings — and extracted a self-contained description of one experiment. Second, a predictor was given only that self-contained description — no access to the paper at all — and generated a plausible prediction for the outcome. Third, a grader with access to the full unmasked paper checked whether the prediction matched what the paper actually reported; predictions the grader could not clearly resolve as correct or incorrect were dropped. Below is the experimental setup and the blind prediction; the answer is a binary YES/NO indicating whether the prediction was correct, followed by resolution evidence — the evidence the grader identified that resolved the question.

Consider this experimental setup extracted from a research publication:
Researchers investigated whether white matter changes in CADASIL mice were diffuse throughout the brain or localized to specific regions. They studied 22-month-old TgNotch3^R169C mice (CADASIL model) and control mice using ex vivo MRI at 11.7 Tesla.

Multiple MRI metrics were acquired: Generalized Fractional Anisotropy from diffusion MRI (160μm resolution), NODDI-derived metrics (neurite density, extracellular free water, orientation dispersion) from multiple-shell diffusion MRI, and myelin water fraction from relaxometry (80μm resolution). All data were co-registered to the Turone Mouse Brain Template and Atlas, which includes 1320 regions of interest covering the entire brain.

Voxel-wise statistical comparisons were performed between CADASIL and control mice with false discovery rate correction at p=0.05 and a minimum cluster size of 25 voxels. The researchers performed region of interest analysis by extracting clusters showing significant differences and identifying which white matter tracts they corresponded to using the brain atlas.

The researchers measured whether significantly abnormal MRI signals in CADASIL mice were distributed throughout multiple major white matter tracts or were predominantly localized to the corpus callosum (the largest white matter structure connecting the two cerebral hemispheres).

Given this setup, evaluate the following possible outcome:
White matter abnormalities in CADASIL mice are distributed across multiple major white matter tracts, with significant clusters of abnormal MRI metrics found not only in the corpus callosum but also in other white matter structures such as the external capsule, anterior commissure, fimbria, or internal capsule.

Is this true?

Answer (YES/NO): YES